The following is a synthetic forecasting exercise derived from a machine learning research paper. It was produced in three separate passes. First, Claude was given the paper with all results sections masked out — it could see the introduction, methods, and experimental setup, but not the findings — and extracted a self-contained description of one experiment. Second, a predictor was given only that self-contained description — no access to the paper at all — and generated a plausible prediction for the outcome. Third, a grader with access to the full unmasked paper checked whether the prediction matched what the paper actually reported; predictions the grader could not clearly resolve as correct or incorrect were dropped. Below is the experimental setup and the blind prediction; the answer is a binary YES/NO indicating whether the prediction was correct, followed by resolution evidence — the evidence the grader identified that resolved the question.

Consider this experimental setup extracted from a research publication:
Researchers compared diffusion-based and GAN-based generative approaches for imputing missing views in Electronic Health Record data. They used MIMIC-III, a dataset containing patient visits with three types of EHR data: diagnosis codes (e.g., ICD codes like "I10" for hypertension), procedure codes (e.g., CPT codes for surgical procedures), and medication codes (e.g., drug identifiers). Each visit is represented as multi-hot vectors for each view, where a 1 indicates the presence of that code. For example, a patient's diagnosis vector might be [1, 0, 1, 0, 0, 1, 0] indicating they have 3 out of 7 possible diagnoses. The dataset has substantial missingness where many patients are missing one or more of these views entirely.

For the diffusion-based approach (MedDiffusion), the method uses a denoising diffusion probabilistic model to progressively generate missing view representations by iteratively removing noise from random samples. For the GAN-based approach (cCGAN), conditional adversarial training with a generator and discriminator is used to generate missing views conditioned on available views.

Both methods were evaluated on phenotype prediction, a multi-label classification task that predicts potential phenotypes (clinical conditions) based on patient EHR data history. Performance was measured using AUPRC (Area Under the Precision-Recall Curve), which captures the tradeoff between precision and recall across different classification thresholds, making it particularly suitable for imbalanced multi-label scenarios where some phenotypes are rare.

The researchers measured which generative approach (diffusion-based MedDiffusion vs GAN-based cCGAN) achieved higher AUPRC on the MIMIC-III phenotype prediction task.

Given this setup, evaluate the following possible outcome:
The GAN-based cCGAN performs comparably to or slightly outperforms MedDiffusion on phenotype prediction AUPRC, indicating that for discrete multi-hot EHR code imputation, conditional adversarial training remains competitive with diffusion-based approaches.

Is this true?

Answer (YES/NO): NO